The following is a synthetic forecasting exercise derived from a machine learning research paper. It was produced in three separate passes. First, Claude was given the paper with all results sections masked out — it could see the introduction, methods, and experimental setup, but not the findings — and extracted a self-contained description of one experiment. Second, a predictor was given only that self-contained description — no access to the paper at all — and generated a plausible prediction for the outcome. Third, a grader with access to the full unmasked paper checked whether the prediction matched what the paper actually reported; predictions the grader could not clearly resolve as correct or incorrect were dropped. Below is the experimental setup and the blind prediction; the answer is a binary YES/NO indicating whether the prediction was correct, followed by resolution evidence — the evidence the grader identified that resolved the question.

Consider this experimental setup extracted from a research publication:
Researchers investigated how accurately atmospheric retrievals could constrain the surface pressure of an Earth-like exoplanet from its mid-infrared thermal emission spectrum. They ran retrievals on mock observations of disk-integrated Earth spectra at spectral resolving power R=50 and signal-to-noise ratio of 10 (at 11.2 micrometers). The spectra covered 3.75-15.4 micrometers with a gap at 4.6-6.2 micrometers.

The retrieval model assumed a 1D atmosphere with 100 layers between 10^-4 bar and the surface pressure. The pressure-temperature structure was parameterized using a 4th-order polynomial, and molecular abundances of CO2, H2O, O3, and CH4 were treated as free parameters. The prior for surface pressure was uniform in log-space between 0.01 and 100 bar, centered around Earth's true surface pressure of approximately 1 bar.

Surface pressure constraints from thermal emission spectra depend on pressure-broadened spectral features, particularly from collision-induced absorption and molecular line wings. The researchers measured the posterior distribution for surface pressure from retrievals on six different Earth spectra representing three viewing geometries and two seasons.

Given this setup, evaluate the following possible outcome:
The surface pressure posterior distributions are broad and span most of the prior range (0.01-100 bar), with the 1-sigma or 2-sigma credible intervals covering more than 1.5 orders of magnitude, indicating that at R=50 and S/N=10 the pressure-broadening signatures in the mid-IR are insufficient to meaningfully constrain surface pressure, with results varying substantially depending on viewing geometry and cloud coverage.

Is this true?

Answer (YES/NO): NO